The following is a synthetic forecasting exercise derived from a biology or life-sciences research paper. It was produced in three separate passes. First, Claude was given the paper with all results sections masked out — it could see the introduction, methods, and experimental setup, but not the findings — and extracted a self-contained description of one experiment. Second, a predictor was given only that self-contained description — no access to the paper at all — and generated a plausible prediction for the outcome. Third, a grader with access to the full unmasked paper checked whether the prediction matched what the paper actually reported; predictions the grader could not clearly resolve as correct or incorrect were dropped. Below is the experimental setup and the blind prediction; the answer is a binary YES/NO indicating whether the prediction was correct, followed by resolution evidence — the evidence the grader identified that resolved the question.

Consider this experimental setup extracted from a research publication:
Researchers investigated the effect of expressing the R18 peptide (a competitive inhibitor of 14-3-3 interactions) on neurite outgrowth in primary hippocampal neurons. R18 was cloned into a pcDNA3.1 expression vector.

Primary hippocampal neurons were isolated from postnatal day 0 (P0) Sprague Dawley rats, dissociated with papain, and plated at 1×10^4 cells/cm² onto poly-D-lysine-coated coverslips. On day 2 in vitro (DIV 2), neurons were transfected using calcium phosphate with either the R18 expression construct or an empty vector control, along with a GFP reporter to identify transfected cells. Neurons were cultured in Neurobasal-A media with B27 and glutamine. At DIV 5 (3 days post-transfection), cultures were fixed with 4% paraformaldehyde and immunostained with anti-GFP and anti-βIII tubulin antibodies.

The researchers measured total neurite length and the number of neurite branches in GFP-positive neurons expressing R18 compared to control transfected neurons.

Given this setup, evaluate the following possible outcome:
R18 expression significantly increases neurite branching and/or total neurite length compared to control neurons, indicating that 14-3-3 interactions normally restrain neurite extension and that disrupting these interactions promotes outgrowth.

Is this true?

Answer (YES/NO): NO